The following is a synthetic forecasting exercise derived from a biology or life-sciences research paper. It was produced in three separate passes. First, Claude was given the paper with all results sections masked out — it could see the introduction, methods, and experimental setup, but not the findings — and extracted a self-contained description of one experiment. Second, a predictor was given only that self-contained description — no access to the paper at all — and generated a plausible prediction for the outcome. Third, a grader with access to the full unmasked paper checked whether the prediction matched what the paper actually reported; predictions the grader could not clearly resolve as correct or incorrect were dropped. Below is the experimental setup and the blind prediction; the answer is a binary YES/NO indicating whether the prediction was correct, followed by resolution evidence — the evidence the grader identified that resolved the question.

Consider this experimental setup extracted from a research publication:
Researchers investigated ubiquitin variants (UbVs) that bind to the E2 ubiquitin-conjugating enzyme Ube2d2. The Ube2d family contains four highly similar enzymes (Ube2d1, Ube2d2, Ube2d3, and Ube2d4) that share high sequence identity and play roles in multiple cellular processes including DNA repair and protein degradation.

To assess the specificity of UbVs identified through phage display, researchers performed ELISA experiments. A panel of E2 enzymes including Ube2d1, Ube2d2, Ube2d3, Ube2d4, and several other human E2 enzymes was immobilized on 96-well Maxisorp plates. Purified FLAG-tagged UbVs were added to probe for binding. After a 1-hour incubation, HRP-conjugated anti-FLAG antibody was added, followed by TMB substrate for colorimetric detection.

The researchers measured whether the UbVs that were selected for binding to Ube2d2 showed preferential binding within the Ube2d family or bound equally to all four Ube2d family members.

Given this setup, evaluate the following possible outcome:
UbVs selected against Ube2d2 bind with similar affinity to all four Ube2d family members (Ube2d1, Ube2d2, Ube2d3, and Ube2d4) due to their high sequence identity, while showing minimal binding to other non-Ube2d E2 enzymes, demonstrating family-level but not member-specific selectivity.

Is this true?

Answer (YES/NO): NO